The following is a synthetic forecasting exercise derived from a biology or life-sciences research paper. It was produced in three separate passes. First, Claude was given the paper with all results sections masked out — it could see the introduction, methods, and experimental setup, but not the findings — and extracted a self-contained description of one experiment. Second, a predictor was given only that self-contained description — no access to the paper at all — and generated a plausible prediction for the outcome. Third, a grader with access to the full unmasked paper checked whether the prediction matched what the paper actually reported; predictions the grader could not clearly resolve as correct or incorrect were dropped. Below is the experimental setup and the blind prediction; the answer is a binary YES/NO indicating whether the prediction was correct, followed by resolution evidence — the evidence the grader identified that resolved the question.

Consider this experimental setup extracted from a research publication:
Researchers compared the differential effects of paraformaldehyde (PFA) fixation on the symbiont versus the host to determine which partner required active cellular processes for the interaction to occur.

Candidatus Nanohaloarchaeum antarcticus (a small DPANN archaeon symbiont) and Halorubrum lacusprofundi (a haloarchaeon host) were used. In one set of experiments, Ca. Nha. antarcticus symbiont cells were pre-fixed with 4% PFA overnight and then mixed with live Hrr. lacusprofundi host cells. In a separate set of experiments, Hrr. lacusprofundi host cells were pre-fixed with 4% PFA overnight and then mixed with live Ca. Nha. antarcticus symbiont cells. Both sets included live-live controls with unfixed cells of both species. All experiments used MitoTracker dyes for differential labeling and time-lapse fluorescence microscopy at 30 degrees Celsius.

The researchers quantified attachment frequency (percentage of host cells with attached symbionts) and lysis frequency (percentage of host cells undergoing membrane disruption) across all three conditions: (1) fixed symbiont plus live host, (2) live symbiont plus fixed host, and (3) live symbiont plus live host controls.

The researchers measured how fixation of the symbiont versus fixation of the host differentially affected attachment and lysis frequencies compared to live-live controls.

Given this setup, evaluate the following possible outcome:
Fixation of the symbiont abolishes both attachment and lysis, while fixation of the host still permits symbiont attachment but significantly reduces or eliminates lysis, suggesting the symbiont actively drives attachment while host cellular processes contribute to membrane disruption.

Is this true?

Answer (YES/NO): NO